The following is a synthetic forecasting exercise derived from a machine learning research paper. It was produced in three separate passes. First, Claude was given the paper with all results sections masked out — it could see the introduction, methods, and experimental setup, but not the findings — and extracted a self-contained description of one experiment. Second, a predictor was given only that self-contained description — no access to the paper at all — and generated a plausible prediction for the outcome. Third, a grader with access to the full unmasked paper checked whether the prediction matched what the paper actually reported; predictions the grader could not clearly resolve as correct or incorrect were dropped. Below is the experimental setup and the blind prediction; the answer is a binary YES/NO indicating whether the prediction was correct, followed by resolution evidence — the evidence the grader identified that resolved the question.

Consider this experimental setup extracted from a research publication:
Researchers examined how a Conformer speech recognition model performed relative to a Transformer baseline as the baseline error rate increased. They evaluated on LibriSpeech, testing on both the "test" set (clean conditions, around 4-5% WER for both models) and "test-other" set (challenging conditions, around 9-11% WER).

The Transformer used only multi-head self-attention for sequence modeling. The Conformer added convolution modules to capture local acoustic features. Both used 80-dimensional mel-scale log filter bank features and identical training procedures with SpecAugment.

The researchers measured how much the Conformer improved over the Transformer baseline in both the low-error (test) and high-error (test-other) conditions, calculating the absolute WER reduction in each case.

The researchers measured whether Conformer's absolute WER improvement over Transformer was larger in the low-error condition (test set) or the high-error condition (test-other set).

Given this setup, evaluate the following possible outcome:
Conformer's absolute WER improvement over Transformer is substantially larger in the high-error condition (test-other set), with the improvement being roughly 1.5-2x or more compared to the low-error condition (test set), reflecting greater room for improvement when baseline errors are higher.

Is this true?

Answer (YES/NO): YES